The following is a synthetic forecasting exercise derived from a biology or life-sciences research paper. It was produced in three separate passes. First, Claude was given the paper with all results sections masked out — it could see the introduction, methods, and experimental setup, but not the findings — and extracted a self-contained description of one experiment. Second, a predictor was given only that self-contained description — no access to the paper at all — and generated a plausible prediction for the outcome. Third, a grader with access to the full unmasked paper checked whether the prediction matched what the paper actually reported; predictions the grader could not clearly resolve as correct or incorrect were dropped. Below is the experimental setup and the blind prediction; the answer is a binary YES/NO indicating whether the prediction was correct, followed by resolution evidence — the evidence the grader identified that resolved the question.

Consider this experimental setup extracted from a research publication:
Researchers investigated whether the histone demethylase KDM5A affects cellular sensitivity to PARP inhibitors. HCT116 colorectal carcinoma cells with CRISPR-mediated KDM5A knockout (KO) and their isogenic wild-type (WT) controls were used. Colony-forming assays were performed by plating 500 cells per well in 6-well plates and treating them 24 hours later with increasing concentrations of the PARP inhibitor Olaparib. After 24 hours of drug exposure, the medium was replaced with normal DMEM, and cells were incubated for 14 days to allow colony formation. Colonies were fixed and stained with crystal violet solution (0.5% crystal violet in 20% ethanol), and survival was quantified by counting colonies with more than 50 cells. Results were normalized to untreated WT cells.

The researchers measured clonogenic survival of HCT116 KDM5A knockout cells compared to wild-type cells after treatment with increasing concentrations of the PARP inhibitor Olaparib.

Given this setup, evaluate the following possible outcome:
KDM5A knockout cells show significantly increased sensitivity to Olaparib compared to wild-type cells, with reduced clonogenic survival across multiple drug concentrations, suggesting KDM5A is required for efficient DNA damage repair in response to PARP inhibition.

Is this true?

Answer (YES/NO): YES